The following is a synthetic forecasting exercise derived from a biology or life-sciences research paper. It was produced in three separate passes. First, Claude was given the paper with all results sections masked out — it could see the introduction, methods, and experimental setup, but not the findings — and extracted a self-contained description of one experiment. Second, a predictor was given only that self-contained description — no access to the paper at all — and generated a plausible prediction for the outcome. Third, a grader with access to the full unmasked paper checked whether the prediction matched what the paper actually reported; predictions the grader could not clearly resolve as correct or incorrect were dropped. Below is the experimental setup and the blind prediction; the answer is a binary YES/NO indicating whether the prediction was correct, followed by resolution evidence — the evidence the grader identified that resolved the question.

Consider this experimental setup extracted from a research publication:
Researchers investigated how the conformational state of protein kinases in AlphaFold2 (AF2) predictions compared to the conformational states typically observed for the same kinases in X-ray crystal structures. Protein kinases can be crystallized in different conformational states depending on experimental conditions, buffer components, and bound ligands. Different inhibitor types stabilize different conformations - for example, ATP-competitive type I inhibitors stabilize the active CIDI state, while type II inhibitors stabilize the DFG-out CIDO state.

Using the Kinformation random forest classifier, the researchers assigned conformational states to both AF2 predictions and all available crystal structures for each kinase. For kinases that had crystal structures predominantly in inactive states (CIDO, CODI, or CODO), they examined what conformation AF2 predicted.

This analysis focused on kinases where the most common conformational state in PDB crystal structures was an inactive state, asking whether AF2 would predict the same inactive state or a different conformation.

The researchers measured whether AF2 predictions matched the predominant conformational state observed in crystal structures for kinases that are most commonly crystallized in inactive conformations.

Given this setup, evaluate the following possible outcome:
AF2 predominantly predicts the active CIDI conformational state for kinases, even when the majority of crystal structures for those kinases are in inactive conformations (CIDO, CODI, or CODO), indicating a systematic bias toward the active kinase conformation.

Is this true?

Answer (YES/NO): YES